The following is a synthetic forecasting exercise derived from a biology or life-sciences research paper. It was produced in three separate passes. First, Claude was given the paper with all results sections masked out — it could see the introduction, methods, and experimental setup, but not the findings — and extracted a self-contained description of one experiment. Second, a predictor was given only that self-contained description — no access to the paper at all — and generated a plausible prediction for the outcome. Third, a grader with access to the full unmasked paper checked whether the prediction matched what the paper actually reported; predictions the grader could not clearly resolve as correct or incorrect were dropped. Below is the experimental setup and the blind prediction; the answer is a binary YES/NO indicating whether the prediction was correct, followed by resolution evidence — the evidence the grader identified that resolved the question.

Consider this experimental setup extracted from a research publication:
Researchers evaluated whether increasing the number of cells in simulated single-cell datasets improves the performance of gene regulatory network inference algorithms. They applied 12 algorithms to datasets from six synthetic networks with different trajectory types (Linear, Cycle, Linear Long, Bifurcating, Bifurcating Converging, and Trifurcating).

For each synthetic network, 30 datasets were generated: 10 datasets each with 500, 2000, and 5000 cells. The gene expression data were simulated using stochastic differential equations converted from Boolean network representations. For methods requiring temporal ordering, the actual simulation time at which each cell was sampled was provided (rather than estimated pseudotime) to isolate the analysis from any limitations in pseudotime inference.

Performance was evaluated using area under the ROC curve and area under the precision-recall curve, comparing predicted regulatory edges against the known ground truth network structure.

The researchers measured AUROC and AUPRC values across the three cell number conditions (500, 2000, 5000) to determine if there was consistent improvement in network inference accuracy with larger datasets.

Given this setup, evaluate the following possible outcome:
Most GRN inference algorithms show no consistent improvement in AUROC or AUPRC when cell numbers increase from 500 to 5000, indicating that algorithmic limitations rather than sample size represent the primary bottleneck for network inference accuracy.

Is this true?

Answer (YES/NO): YES